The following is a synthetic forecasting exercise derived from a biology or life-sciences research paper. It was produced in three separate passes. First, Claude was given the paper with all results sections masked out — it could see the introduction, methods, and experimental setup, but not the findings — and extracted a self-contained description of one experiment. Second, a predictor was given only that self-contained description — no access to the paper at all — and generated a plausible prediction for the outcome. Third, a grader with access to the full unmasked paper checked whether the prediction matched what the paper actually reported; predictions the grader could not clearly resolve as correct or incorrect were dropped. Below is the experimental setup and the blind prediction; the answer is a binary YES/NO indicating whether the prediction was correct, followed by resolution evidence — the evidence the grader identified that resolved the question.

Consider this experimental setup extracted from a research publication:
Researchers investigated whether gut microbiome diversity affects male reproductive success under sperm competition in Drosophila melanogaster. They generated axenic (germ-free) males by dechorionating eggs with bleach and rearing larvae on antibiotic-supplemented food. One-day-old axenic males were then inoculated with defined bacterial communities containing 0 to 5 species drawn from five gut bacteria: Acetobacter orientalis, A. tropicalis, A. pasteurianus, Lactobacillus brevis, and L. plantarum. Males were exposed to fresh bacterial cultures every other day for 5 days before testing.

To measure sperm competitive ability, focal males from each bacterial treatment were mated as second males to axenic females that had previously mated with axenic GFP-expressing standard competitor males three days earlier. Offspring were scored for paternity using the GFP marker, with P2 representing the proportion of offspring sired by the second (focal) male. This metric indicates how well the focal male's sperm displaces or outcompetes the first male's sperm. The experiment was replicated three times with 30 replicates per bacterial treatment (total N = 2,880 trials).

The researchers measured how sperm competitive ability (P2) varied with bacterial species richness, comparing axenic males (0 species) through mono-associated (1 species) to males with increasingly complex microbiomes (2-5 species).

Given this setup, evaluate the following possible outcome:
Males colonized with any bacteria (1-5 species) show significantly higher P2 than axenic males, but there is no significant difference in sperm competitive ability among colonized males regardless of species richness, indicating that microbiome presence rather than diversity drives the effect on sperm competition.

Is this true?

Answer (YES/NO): NO